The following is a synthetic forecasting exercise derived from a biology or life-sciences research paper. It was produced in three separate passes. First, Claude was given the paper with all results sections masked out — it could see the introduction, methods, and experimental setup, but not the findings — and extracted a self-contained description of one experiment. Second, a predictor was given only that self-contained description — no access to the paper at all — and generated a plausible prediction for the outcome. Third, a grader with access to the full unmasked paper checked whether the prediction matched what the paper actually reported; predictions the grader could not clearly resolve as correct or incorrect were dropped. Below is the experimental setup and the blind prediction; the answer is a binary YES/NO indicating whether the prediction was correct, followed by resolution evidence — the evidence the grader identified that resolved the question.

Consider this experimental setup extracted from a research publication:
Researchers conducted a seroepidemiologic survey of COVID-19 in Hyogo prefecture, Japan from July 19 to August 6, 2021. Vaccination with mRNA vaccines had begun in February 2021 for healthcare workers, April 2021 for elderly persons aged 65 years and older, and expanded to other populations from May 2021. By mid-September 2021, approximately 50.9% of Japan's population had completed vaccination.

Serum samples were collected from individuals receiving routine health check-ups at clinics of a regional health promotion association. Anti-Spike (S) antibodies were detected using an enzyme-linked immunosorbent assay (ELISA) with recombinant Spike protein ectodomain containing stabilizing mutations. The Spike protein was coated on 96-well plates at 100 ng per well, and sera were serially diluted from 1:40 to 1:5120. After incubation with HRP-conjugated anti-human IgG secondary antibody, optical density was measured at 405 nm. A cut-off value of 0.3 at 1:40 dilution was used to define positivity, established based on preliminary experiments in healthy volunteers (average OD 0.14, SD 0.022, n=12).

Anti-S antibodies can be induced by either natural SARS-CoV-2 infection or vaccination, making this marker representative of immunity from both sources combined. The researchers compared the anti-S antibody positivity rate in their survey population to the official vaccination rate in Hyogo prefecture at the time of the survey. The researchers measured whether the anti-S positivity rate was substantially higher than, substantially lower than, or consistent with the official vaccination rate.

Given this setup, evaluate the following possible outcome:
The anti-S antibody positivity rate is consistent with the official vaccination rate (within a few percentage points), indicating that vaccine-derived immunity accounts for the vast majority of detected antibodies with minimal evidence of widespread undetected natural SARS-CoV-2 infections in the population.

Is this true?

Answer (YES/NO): YES